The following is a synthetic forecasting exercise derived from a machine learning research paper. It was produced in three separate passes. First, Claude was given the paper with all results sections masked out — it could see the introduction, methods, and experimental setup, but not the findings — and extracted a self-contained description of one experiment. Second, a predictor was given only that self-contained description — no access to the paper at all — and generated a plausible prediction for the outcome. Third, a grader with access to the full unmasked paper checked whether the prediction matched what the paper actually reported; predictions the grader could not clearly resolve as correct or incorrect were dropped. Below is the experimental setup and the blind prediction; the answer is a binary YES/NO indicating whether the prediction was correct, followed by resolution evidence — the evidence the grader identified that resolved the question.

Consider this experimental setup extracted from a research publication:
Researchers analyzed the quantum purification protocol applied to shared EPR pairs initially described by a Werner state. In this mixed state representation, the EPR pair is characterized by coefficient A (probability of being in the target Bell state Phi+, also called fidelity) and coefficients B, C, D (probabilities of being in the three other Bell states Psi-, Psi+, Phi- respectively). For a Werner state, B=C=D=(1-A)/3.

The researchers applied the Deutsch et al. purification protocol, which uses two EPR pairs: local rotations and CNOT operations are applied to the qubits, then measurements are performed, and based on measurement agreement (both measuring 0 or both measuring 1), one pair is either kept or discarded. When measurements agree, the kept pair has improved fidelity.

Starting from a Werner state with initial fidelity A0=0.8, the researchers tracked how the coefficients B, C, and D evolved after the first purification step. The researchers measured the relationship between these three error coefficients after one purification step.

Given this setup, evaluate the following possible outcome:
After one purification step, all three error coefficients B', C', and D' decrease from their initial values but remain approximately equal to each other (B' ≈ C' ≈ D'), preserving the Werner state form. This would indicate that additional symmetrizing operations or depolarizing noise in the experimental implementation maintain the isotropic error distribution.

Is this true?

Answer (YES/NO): NO